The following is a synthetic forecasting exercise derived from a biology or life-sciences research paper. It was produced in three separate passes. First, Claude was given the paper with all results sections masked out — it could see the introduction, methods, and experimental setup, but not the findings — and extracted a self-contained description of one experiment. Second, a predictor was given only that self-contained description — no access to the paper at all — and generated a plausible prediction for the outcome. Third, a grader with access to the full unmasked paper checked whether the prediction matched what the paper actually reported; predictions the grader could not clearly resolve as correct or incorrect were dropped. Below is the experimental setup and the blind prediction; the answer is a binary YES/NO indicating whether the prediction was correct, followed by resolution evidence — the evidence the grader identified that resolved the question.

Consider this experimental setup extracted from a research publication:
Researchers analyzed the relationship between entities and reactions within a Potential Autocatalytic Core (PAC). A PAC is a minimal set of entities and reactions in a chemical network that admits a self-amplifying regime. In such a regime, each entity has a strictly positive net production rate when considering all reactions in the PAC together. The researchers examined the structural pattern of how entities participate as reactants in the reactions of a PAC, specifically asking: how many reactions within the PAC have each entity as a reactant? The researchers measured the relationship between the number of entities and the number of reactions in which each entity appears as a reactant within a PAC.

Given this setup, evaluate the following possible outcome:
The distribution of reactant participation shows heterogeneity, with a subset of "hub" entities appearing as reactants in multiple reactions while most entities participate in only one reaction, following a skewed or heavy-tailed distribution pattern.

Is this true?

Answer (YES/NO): NO